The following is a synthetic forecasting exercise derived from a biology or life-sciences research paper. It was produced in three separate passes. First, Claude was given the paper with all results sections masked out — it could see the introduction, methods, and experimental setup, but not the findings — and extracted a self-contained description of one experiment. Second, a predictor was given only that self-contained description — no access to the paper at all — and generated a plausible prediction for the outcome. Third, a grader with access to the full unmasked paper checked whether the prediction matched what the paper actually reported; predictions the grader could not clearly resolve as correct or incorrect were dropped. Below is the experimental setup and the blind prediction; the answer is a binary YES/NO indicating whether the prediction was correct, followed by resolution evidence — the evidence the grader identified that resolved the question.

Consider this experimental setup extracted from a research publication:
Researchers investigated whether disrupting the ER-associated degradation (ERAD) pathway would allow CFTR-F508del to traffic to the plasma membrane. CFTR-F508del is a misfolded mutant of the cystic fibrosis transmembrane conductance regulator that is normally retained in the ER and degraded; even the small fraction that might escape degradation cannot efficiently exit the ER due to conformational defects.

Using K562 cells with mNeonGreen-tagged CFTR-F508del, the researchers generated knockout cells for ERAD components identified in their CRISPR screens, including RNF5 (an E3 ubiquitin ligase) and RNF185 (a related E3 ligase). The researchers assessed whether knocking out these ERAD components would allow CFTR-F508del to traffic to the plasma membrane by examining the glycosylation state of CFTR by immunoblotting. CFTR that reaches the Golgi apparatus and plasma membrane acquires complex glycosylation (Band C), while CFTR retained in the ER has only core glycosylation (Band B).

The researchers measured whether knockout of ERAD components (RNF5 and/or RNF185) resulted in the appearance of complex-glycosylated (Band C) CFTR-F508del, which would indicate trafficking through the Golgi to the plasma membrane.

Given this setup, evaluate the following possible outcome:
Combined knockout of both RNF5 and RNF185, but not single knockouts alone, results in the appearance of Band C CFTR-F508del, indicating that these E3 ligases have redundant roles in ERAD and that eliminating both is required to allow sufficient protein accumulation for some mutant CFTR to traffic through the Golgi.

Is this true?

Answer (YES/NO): NO